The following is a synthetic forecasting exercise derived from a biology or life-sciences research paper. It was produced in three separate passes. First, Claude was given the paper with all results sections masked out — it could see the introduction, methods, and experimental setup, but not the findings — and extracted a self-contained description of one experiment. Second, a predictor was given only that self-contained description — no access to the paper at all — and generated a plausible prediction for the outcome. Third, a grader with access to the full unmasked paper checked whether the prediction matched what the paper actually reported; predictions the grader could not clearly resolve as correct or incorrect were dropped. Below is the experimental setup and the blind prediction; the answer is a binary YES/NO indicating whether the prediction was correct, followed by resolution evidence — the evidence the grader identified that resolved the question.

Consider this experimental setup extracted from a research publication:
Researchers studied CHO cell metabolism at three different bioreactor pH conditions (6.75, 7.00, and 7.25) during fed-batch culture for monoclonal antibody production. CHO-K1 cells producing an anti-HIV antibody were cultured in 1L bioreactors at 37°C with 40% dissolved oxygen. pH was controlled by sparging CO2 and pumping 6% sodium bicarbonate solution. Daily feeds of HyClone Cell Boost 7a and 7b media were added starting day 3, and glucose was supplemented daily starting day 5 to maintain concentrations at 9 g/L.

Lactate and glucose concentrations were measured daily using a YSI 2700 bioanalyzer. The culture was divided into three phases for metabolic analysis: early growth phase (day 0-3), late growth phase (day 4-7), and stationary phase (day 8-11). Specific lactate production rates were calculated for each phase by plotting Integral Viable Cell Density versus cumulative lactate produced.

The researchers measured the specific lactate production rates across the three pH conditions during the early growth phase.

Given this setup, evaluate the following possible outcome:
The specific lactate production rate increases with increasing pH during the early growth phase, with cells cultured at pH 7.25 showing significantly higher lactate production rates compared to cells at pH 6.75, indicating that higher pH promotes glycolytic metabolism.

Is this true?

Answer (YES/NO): YES